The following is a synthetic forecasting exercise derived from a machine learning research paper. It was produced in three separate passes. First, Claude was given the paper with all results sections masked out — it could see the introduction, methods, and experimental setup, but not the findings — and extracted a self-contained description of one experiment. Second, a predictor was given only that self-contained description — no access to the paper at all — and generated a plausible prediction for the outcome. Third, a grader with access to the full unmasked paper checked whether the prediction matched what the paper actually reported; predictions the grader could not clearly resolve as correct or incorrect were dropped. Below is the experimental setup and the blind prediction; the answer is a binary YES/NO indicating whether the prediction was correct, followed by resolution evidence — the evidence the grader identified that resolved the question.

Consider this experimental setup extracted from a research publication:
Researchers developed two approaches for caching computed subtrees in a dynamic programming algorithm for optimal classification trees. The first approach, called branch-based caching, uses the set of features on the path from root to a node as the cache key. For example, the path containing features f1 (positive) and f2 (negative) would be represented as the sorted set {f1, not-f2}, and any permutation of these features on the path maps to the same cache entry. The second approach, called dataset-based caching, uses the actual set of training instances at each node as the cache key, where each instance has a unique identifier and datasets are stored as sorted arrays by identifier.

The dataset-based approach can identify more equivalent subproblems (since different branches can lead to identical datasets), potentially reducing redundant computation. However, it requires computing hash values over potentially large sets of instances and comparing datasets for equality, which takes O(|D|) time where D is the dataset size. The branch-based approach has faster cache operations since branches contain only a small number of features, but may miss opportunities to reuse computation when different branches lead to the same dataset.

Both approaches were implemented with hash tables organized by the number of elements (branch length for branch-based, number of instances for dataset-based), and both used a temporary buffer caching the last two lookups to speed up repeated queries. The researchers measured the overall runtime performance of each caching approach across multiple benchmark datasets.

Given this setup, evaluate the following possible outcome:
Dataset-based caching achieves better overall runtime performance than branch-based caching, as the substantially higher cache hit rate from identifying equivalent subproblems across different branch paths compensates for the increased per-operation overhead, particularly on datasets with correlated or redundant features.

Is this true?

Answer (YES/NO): YES